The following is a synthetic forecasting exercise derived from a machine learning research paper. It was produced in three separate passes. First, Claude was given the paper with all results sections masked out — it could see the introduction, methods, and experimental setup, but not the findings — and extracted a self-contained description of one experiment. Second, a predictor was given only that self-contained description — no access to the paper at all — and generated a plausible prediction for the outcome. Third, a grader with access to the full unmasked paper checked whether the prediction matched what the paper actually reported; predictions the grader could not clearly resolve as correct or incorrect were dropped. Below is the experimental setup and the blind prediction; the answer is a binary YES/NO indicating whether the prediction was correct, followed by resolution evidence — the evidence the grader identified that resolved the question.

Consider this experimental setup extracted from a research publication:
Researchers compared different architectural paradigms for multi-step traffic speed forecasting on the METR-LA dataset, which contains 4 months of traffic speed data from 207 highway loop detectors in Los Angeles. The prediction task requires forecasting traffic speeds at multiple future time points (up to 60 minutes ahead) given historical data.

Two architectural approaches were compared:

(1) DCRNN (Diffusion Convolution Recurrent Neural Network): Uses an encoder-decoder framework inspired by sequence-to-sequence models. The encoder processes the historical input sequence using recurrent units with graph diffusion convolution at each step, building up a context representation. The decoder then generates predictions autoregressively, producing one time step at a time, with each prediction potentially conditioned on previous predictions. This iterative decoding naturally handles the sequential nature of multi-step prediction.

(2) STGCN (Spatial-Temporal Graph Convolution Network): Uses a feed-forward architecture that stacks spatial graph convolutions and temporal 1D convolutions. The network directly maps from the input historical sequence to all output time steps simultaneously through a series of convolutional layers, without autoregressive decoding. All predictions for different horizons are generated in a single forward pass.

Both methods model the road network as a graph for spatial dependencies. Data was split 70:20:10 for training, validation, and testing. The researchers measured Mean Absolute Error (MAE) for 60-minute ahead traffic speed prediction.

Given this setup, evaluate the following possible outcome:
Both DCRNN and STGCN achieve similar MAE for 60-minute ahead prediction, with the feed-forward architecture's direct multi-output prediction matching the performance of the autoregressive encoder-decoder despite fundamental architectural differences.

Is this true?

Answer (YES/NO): NO